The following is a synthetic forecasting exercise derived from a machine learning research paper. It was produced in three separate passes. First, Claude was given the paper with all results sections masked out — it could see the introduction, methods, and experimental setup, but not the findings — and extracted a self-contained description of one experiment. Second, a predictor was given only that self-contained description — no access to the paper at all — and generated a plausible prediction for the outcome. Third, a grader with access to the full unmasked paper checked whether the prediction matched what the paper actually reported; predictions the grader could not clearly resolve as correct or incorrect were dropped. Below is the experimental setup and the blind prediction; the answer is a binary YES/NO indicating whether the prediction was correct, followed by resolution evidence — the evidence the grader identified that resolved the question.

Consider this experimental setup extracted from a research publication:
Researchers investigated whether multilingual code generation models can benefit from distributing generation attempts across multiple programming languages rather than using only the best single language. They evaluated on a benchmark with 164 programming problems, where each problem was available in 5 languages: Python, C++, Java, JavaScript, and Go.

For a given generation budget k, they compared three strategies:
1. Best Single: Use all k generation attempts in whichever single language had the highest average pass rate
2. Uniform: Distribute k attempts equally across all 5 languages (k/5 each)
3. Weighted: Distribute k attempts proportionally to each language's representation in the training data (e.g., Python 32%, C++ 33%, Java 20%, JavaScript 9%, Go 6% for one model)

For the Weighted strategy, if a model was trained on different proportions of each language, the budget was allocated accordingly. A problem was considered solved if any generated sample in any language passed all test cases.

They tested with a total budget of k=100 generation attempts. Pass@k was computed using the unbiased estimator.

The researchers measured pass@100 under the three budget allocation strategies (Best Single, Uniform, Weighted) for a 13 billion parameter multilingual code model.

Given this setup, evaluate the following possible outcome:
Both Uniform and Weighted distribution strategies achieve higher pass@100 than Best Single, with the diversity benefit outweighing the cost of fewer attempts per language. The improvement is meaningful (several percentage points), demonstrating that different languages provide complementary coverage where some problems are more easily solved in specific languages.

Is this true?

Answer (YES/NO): NO